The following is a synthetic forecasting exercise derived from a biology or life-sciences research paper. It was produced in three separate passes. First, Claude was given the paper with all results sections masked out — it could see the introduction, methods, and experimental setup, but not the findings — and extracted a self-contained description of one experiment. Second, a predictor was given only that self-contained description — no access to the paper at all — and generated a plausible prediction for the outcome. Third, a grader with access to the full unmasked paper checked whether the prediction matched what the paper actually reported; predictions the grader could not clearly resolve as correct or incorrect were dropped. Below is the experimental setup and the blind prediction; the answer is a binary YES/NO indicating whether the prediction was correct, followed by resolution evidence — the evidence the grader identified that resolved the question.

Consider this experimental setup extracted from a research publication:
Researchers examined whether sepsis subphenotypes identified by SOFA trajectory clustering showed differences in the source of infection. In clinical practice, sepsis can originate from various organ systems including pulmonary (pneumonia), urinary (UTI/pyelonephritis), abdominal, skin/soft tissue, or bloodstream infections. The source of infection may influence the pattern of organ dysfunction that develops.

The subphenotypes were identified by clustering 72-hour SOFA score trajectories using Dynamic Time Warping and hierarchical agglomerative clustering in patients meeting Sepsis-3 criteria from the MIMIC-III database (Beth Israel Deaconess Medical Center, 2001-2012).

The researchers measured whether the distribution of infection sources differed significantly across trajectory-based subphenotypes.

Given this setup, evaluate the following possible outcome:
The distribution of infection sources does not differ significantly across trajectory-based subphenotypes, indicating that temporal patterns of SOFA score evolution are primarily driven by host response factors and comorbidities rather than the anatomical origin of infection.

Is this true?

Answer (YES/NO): NO